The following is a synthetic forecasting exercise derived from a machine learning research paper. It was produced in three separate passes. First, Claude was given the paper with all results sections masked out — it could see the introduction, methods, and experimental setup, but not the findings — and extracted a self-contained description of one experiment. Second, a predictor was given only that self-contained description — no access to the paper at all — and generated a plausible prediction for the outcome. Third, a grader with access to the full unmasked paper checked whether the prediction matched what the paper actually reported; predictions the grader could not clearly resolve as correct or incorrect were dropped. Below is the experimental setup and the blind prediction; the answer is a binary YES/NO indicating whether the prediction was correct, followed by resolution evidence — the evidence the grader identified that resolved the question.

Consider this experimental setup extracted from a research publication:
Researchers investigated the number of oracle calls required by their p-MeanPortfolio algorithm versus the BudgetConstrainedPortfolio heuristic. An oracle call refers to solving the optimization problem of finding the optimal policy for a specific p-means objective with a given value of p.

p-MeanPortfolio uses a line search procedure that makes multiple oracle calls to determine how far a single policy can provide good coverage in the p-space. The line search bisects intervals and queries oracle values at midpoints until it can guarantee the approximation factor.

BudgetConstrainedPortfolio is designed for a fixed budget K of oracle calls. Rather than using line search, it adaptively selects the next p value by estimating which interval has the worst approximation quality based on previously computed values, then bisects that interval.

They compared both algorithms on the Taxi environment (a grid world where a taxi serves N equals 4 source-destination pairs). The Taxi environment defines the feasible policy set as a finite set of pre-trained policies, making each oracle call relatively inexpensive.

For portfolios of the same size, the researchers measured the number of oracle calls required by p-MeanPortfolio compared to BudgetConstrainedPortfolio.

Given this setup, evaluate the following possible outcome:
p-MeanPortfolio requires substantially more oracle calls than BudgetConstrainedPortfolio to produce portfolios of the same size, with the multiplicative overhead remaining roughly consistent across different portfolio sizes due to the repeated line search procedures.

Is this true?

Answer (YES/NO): YES